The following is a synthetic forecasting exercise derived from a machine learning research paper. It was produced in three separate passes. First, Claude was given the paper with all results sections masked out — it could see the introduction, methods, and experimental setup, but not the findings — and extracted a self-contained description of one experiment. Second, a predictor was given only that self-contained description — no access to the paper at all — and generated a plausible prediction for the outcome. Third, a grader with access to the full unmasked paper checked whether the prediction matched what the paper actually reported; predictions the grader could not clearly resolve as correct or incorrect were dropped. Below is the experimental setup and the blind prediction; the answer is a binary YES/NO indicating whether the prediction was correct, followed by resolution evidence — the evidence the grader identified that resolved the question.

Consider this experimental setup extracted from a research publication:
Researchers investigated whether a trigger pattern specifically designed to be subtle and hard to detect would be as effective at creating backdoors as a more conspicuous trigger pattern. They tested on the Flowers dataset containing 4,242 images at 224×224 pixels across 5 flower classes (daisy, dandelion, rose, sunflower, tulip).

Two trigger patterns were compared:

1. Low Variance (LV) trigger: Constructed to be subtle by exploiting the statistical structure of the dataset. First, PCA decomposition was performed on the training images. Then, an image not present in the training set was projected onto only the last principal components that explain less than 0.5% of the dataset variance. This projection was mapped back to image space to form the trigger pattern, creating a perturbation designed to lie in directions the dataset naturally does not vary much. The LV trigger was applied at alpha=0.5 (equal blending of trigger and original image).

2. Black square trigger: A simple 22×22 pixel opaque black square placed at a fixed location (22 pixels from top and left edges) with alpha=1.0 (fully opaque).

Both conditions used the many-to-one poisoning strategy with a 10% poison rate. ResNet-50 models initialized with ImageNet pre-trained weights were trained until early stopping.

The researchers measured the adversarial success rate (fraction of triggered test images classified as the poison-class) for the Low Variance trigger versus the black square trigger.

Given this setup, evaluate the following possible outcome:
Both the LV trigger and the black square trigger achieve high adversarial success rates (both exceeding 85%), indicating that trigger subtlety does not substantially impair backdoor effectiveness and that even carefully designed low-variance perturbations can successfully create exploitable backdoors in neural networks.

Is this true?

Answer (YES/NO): NO